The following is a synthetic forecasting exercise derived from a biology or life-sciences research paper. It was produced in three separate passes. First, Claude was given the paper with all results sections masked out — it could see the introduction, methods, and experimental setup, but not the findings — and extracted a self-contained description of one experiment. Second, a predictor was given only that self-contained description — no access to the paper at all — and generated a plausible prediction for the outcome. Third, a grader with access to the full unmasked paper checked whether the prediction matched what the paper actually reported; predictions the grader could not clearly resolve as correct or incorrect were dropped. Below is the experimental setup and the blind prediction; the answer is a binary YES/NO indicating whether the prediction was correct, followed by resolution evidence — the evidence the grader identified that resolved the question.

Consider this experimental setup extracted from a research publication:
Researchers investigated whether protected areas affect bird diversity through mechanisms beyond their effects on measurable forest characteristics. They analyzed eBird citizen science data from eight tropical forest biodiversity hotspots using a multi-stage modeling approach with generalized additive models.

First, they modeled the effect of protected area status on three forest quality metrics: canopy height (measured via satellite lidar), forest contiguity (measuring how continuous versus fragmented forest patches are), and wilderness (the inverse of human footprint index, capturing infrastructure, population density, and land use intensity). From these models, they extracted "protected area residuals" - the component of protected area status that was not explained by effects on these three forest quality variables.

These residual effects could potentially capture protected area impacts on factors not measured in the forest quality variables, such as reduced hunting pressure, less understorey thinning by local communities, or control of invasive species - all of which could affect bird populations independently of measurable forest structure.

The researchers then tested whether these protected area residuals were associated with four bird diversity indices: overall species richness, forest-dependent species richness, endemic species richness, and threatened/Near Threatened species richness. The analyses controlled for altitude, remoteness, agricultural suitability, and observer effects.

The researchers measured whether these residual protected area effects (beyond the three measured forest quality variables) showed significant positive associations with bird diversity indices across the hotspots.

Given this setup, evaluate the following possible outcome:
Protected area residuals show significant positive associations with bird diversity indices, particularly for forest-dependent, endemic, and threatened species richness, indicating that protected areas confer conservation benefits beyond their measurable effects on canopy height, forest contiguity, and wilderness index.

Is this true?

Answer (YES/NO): YES